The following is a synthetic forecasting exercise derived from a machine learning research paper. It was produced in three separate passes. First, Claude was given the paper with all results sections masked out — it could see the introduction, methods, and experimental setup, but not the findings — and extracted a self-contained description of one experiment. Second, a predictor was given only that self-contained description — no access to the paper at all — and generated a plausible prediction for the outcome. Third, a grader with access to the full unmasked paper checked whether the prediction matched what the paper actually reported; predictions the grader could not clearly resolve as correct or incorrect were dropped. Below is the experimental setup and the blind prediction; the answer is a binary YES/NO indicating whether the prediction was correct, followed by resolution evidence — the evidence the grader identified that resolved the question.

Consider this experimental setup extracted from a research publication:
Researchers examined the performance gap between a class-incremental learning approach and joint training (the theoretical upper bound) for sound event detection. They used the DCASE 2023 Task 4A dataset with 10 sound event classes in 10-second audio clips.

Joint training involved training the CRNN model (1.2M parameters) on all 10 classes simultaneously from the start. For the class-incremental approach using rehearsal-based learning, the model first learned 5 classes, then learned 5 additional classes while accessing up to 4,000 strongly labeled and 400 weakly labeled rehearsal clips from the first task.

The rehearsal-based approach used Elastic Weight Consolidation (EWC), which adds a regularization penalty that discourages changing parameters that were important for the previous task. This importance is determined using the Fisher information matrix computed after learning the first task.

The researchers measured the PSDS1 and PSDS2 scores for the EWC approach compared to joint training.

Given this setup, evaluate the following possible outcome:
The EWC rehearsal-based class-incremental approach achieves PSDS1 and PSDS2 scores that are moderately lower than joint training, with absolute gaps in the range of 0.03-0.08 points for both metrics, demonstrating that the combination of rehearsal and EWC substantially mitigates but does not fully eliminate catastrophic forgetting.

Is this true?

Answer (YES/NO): NO